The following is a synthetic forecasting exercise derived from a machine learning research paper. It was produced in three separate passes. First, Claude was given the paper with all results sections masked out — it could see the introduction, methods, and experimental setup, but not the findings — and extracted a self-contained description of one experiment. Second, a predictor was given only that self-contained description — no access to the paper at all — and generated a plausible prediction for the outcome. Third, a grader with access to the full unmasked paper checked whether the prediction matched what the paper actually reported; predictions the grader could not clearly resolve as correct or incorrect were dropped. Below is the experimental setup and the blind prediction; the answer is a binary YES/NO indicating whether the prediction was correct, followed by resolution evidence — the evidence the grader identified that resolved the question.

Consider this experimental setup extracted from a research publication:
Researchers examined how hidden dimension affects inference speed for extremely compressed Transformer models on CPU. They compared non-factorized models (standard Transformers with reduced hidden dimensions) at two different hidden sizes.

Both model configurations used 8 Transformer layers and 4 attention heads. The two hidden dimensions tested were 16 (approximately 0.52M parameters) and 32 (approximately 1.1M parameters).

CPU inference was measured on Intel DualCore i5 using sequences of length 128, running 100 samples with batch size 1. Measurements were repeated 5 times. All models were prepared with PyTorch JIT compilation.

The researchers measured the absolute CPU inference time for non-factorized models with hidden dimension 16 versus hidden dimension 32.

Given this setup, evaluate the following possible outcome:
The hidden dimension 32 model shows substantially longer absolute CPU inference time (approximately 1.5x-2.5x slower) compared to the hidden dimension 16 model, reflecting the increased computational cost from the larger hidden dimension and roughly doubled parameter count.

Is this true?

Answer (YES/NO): NO